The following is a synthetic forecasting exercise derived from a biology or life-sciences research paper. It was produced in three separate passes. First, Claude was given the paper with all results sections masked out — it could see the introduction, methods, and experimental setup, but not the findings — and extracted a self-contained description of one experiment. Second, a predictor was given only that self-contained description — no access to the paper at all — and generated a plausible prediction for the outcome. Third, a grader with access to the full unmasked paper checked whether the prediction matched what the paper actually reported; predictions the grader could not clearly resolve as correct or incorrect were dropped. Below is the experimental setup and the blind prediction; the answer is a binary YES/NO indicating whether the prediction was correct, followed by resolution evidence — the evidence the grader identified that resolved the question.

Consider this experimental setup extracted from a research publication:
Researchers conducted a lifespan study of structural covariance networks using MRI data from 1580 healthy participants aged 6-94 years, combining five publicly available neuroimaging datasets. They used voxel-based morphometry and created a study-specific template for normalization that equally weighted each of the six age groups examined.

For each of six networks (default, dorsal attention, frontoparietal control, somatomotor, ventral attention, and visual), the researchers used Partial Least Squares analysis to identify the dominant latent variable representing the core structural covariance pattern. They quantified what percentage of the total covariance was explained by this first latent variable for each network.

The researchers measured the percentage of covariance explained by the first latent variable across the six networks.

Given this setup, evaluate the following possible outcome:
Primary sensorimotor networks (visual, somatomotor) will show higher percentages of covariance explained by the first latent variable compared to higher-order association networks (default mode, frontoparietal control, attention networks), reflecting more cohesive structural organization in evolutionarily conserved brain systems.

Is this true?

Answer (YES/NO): NO